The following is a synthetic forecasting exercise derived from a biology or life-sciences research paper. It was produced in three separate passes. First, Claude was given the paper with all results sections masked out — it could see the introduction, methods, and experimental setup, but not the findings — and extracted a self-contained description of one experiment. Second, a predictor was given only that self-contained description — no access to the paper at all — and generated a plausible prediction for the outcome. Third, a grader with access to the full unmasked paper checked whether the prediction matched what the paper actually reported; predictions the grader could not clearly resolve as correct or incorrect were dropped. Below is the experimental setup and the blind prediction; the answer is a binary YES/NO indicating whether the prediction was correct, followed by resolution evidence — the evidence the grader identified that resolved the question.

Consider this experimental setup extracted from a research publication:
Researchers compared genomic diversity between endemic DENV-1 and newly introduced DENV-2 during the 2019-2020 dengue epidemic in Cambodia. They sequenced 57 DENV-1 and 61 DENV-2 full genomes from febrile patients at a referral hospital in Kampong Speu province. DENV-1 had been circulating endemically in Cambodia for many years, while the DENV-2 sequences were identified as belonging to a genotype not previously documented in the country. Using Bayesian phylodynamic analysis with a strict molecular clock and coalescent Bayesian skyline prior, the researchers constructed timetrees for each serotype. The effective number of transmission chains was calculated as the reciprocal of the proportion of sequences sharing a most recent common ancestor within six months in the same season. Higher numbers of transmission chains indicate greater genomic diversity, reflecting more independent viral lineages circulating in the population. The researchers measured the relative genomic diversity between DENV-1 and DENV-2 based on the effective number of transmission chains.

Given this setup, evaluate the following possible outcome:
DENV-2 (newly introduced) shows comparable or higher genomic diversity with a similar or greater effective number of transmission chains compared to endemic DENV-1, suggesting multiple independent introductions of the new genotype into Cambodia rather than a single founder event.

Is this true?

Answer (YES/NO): NO